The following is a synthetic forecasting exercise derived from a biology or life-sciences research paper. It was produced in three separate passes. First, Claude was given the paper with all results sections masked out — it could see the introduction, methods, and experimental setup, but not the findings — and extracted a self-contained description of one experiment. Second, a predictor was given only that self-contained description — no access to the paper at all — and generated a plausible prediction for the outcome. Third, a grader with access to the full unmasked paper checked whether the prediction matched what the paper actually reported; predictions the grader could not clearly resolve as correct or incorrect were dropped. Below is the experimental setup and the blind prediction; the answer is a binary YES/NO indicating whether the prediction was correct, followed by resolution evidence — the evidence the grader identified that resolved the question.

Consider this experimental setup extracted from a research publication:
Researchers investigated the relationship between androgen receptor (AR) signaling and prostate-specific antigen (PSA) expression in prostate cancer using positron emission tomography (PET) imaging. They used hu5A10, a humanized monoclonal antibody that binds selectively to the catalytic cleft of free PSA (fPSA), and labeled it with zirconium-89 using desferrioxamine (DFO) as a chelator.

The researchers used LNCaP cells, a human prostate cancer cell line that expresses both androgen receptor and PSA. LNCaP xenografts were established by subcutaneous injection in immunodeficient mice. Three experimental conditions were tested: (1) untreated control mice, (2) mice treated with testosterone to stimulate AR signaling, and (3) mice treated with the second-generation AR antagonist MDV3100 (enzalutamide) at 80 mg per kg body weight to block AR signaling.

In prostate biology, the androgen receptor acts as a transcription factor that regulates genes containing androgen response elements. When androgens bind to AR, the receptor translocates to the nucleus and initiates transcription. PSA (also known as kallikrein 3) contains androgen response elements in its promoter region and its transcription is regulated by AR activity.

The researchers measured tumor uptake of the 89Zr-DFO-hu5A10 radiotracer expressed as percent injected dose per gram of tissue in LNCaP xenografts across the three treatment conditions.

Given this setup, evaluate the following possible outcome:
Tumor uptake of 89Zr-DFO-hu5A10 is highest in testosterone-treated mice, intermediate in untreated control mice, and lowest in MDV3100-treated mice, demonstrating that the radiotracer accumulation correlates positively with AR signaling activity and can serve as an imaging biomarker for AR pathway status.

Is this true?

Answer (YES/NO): YES